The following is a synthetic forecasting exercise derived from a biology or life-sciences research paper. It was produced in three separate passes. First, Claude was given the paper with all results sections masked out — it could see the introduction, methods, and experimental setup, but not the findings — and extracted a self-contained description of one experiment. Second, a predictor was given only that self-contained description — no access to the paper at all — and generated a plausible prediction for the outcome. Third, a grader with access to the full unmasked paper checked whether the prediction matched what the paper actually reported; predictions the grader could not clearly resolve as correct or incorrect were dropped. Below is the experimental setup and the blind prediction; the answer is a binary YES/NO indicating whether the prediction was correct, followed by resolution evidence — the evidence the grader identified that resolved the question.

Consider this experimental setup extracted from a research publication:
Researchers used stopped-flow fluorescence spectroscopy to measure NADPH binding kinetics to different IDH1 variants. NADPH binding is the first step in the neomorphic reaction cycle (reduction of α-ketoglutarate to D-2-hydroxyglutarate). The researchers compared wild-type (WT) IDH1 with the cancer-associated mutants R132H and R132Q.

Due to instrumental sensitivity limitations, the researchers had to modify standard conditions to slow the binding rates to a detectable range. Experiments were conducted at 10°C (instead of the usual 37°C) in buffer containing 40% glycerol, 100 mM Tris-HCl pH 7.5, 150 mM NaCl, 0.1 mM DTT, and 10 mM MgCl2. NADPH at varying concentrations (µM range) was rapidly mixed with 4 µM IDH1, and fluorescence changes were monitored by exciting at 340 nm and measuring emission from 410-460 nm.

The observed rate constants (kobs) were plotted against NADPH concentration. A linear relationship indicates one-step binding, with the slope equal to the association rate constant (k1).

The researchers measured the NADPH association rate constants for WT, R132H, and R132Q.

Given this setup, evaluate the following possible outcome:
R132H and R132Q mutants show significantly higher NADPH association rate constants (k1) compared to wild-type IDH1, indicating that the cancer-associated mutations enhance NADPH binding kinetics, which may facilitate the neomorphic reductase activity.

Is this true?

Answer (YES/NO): NO